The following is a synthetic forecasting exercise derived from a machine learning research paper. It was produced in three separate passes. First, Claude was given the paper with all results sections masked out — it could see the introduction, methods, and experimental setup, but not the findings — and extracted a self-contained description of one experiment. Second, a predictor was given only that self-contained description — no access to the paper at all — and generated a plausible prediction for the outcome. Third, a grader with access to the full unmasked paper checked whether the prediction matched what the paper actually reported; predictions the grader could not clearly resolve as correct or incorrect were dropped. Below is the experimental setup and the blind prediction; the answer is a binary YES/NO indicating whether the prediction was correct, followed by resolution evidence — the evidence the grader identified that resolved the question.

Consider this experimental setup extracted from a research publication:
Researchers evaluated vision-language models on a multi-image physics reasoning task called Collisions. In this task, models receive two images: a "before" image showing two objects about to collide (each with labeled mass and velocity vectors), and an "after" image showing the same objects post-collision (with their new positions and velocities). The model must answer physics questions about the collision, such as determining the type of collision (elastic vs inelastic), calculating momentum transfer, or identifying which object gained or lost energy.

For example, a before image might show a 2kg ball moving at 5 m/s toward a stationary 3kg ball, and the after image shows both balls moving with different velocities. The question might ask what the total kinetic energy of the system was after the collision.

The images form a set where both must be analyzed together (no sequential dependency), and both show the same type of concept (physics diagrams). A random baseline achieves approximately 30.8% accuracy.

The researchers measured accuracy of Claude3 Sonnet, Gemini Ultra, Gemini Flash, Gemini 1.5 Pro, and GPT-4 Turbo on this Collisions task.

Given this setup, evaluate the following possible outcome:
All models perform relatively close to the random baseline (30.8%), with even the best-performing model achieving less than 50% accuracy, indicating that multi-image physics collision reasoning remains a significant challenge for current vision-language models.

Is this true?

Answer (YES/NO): NO